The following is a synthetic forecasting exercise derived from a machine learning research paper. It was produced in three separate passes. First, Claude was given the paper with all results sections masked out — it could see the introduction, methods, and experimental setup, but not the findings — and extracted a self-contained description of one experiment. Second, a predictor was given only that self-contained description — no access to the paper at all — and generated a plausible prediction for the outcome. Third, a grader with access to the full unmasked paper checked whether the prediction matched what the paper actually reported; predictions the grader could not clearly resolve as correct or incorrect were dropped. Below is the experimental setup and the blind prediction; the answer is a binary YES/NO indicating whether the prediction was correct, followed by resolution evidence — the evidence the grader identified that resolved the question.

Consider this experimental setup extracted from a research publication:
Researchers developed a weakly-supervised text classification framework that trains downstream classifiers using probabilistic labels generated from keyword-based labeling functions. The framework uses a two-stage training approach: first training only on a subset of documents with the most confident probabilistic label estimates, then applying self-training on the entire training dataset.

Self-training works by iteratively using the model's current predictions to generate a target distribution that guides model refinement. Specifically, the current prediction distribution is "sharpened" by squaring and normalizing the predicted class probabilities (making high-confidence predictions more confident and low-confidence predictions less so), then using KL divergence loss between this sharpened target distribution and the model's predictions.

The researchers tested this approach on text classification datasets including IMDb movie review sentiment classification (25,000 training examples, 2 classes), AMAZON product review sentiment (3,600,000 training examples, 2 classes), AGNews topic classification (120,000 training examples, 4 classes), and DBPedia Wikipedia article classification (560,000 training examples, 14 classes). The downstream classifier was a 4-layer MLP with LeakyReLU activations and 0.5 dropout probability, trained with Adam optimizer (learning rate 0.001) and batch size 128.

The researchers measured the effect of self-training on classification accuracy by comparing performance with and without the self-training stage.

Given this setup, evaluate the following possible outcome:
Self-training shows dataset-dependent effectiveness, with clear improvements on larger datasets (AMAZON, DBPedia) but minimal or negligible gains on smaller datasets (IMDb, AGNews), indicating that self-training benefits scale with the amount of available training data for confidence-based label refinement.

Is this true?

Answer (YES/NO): NO